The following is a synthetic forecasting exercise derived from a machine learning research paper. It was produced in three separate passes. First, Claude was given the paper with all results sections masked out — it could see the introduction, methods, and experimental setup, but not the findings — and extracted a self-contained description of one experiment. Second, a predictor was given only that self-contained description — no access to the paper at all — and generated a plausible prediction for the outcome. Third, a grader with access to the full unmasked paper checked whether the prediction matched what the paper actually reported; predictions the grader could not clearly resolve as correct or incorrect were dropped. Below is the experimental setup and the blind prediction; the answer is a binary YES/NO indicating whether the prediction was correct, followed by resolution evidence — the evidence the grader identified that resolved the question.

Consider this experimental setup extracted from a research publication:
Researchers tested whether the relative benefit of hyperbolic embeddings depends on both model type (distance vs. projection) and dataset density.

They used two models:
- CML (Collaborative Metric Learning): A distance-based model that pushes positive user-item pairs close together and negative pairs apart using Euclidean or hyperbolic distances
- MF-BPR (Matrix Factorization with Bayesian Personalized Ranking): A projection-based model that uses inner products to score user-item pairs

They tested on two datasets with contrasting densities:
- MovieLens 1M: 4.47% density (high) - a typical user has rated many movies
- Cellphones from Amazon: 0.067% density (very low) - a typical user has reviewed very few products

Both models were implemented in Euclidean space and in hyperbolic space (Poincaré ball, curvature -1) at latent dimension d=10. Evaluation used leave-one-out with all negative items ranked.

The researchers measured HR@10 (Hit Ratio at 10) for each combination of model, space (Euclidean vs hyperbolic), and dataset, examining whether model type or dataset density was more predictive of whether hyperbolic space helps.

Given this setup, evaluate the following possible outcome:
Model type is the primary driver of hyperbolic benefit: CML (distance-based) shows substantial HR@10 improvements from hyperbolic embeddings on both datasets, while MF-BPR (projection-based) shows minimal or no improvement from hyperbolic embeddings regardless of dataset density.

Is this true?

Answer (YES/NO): NO